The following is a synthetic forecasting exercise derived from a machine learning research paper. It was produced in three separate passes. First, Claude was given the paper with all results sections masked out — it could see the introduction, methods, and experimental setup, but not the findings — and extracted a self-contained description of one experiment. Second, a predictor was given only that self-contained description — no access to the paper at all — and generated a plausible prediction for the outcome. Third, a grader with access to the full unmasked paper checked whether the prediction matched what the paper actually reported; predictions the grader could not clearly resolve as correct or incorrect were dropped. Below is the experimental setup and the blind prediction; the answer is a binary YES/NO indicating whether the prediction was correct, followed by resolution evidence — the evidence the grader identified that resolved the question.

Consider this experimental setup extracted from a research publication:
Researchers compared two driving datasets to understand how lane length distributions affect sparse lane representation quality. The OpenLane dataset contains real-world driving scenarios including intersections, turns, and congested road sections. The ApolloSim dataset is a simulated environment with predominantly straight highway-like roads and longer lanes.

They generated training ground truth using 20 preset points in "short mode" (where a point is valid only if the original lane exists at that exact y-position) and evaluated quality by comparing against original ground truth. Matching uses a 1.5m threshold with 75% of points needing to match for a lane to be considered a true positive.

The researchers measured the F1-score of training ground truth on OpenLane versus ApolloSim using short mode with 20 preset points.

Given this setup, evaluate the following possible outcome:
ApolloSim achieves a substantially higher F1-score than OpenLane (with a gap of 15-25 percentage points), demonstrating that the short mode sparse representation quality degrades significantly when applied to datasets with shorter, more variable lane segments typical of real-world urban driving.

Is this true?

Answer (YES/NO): YES